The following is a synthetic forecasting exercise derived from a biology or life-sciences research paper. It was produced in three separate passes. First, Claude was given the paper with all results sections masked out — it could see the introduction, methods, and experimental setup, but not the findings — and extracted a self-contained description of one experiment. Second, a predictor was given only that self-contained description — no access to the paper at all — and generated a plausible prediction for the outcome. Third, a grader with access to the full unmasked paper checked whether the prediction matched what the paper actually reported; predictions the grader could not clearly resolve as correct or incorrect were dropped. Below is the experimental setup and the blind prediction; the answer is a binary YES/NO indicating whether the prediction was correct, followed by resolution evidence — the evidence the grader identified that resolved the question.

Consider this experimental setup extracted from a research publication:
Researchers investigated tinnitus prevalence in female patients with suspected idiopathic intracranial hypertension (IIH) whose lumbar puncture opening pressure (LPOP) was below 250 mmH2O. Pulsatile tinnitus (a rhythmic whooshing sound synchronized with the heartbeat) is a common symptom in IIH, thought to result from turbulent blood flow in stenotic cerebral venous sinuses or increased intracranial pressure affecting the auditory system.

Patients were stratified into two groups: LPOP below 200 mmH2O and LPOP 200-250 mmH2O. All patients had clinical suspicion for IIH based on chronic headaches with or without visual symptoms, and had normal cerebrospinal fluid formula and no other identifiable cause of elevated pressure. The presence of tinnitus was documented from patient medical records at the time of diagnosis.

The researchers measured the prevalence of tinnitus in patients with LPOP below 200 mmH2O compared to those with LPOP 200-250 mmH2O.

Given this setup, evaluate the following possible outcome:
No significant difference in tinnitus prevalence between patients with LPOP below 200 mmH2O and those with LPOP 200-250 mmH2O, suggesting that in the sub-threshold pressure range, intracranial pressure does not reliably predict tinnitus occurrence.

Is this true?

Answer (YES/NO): YES